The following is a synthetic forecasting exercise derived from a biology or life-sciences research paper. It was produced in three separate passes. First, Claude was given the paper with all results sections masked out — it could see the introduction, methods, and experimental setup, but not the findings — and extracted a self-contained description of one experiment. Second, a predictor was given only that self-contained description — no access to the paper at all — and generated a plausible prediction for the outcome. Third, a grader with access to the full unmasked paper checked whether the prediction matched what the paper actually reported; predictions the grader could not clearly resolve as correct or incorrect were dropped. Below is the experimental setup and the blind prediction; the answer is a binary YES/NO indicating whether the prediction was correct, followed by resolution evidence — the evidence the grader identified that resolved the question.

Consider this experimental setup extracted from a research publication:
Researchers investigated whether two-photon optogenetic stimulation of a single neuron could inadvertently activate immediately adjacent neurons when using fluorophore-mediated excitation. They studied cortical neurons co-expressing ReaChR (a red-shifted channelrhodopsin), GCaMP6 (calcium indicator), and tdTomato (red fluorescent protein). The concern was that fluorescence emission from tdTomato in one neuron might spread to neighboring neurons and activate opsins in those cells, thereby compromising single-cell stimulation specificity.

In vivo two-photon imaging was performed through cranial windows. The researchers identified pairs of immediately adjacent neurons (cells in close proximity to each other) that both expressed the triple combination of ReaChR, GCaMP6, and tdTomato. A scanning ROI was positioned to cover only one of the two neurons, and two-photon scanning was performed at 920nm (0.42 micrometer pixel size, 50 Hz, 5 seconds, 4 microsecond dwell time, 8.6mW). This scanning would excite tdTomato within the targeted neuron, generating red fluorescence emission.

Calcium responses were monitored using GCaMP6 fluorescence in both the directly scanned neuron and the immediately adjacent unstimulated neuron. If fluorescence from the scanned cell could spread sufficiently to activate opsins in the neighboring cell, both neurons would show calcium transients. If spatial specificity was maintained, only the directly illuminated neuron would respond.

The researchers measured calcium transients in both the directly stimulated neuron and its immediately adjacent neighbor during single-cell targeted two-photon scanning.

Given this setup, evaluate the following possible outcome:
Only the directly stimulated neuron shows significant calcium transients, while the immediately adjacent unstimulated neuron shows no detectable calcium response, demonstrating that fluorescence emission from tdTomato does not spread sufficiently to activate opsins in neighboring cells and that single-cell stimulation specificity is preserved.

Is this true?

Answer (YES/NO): YES